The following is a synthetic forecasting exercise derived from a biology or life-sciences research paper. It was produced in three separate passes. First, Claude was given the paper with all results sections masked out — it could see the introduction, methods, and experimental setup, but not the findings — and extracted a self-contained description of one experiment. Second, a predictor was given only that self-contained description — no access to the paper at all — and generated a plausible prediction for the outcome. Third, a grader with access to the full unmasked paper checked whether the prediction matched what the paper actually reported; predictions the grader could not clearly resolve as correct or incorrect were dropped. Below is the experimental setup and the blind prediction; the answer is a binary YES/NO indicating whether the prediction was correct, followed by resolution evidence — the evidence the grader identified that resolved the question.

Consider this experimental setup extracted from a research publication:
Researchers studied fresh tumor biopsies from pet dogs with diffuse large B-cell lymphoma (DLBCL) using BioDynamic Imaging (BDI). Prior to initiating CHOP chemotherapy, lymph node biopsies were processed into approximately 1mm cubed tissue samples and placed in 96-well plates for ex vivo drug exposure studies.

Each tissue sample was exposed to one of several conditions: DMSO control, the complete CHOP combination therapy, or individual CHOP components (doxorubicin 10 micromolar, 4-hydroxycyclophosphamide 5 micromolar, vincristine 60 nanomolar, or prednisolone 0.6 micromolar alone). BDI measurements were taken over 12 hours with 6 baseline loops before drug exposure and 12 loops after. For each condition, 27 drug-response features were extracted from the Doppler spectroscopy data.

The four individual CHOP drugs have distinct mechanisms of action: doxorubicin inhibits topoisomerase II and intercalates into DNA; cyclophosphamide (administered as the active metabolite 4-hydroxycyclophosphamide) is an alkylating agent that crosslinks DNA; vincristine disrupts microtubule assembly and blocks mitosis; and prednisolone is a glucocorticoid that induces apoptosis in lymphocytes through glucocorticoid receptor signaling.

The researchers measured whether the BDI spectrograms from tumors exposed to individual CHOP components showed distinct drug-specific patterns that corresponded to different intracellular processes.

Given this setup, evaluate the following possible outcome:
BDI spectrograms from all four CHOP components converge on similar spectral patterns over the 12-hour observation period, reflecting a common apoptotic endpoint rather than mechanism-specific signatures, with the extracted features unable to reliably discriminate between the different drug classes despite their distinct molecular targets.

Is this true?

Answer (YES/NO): NO